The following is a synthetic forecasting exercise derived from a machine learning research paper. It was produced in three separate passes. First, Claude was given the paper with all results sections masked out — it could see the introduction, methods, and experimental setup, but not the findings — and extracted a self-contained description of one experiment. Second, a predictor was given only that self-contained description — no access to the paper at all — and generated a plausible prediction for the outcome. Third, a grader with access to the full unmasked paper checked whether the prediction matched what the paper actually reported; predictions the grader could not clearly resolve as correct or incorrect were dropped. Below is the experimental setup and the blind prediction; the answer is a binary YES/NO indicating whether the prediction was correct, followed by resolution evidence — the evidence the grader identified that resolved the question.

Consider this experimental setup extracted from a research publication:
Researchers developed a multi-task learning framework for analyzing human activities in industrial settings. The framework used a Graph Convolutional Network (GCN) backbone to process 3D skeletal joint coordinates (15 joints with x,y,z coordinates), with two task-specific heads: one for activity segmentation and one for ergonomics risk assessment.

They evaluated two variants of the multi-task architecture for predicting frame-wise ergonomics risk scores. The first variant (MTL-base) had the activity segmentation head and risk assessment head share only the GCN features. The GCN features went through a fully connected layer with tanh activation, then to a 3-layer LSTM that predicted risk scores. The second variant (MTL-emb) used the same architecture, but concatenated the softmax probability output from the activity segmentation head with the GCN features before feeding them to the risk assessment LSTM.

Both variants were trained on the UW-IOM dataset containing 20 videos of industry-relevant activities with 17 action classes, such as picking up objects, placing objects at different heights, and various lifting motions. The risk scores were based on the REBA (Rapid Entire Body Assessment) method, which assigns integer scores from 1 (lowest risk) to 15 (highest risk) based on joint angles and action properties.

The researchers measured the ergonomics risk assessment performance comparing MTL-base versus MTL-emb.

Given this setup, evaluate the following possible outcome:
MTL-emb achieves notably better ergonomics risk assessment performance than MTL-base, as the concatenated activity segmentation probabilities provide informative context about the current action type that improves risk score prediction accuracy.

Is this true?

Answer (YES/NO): YES